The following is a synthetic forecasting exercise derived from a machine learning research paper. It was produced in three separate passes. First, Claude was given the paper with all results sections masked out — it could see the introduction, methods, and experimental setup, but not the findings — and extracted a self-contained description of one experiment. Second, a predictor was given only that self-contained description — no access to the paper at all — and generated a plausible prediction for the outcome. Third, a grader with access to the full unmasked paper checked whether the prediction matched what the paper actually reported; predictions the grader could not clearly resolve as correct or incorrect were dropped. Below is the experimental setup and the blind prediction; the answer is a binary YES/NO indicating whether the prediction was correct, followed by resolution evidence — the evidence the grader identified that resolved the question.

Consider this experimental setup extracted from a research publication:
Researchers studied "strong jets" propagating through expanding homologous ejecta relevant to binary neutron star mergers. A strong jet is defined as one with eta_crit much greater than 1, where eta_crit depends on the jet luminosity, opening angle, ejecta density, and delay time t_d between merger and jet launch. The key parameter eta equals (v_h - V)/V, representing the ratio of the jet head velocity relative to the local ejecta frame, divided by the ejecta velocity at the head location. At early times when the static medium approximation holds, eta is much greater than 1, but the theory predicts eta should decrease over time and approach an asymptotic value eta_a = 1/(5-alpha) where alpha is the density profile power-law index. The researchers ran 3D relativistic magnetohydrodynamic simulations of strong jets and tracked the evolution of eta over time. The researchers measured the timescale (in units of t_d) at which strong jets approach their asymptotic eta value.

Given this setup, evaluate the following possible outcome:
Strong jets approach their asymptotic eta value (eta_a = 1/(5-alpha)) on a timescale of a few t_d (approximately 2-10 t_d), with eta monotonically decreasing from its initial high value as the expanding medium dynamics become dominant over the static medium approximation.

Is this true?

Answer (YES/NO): YES